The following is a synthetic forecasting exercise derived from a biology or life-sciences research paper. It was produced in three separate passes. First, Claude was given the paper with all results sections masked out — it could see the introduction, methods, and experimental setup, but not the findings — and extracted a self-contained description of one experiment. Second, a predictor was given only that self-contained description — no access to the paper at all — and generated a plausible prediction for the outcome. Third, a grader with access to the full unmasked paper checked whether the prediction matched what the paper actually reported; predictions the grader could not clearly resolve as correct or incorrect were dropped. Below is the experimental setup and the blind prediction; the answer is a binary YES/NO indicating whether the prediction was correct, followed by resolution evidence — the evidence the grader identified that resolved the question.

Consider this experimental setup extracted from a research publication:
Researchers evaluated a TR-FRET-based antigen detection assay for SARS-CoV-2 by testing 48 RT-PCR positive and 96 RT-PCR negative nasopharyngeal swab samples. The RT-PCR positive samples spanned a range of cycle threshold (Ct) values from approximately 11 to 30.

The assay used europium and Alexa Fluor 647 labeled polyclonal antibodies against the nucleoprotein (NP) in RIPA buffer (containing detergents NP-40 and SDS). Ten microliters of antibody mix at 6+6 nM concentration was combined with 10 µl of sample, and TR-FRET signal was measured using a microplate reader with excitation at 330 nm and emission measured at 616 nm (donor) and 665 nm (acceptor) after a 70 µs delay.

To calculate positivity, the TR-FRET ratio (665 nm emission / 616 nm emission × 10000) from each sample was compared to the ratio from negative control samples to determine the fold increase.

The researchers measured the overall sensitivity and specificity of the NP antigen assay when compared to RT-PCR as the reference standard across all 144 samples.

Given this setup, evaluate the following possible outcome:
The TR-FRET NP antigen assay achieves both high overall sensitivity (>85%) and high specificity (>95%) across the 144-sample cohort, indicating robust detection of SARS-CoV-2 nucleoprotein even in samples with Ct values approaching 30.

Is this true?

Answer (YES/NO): NO